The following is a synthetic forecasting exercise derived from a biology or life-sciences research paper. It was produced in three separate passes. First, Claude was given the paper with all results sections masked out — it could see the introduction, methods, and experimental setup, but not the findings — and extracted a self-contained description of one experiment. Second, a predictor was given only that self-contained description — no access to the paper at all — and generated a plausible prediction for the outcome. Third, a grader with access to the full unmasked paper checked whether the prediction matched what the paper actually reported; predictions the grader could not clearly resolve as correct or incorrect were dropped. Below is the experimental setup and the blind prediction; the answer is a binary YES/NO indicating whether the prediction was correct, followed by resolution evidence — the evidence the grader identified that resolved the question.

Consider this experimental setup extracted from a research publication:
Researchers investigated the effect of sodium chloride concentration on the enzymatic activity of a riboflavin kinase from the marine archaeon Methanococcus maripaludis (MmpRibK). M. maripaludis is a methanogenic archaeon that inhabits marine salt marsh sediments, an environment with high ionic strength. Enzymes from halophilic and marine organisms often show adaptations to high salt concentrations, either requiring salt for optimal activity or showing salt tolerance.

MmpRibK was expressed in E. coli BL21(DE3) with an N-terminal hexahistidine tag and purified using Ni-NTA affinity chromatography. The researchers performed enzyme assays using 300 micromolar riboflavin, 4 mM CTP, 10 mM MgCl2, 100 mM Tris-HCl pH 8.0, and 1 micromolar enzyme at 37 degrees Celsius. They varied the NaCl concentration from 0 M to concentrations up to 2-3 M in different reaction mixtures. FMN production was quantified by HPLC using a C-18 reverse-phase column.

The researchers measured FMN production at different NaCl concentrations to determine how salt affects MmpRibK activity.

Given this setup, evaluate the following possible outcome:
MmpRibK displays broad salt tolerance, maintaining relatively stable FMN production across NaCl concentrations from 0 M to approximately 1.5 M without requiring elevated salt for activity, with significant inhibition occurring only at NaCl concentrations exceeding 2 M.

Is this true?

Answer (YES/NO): NO